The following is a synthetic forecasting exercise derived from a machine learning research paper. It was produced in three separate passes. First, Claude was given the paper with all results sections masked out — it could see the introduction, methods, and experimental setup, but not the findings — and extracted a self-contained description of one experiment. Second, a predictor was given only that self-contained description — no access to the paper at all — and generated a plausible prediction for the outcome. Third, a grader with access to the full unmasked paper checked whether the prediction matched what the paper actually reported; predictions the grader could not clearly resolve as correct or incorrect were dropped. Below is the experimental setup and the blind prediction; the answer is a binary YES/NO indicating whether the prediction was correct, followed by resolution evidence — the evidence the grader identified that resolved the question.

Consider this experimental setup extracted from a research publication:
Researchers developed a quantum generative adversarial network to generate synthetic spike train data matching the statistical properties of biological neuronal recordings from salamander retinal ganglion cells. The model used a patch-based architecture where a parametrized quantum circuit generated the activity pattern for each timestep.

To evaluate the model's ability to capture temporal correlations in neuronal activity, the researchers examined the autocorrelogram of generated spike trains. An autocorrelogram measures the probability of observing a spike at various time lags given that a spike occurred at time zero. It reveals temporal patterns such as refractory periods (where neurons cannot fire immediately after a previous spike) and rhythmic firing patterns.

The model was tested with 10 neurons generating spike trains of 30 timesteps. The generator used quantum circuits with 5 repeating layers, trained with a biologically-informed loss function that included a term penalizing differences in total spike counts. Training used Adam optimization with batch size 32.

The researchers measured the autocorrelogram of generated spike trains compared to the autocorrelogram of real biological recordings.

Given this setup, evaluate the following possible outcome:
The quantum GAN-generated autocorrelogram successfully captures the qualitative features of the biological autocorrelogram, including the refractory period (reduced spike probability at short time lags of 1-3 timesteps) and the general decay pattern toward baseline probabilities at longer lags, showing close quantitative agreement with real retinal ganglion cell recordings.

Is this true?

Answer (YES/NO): NO